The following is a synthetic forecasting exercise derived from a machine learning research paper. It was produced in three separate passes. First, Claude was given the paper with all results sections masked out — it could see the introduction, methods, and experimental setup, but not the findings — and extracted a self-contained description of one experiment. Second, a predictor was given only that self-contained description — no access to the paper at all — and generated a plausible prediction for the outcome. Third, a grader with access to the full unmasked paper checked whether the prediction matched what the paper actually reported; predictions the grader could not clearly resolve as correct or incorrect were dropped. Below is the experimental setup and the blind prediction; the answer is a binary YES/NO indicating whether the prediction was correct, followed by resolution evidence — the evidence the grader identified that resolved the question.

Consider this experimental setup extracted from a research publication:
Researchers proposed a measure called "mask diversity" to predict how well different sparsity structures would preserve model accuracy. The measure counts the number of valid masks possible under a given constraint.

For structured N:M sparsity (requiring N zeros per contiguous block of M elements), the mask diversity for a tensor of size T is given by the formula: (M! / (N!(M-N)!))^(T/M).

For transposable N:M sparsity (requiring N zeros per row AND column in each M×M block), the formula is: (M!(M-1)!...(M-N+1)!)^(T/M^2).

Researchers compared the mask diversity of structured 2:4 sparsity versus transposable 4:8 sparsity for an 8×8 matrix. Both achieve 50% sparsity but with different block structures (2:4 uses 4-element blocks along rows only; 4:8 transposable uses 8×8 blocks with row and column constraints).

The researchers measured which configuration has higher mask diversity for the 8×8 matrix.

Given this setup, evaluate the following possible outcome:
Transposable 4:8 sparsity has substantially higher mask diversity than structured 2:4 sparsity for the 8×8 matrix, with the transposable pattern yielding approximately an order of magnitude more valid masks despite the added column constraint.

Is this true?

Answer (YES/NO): NO